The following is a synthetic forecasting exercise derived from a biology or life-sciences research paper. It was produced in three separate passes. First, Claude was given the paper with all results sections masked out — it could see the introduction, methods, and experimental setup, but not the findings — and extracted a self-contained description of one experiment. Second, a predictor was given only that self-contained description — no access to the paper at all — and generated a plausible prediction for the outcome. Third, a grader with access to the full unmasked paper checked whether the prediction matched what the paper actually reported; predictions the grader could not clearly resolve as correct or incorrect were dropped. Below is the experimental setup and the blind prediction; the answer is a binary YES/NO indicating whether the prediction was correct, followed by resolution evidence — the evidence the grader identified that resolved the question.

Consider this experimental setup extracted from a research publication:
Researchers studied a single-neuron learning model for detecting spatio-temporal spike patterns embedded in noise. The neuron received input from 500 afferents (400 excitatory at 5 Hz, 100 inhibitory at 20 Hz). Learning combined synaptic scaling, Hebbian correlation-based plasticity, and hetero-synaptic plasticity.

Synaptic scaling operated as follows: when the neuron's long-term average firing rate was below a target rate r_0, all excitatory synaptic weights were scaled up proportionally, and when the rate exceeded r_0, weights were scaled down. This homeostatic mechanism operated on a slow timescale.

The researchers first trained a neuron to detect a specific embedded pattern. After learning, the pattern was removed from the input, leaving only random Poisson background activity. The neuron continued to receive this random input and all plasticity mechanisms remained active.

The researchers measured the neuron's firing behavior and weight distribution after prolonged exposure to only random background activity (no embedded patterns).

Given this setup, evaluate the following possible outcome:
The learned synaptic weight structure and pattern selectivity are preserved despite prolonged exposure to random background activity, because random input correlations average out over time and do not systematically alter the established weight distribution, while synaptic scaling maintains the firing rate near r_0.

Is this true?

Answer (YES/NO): YES